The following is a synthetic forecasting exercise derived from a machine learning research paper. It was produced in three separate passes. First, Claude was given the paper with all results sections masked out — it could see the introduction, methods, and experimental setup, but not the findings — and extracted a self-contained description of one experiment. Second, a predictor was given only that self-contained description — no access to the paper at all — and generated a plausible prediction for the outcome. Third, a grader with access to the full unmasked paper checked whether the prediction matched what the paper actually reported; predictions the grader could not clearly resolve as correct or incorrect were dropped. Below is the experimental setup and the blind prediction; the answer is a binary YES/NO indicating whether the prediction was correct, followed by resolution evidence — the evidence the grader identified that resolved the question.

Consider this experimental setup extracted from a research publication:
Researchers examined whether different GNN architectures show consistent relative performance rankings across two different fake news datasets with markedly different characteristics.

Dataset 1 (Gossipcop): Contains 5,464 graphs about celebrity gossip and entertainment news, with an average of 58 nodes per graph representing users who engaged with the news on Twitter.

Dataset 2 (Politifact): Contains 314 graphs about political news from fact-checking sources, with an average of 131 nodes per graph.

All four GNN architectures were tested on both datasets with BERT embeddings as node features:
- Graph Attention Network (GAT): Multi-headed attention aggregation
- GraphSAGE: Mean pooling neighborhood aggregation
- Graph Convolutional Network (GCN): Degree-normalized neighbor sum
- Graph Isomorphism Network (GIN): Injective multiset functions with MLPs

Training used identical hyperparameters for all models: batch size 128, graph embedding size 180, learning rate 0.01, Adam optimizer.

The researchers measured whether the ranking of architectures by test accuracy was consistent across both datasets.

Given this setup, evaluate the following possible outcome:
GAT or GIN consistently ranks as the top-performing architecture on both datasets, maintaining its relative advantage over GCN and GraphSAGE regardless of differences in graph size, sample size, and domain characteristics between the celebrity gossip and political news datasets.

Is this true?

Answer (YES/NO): NO